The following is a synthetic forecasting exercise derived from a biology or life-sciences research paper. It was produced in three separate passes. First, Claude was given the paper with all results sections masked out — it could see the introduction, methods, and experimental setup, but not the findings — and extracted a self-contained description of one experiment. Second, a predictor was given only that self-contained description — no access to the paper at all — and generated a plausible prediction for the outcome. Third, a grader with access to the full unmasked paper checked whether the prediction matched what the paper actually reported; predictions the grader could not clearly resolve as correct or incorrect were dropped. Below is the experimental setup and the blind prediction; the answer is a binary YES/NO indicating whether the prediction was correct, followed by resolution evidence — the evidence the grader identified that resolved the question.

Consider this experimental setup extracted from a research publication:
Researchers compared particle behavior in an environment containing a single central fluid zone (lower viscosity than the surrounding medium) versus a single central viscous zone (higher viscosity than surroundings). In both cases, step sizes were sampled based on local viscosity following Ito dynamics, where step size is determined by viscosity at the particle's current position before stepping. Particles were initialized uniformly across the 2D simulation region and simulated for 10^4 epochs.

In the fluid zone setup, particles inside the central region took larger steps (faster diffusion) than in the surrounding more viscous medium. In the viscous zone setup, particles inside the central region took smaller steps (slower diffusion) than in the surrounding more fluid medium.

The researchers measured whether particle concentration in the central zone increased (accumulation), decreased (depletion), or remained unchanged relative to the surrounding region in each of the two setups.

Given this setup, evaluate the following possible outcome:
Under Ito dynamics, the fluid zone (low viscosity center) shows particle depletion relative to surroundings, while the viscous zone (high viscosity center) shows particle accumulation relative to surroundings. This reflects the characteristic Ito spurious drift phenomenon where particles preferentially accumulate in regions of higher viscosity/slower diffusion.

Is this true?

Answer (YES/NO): YES